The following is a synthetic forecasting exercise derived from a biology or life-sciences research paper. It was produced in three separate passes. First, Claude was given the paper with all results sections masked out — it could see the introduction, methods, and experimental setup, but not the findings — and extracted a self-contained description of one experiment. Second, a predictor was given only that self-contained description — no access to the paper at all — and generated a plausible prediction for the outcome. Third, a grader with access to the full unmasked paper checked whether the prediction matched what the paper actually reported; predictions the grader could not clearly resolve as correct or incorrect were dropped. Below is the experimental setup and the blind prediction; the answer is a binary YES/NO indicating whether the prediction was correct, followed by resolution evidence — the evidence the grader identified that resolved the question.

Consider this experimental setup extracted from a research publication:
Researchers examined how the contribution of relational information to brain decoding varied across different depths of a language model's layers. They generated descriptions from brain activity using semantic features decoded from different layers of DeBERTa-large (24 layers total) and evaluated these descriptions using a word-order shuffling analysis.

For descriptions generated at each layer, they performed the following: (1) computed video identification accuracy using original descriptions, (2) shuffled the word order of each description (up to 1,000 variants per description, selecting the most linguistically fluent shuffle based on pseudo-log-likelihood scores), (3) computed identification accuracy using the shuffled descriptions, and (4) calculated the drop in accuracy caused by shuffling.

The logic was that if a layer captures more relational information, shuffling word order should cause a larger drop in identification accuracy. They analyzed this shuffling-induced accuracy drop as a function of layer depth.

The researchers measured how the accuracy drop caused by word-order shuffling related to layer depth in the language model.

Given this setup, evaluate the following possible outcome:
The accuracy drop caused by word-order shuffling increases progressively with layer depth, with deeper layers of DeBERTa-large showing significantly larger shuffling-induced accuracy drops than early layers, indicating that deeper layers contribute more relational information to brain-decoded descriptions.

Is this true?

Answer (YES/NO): YES